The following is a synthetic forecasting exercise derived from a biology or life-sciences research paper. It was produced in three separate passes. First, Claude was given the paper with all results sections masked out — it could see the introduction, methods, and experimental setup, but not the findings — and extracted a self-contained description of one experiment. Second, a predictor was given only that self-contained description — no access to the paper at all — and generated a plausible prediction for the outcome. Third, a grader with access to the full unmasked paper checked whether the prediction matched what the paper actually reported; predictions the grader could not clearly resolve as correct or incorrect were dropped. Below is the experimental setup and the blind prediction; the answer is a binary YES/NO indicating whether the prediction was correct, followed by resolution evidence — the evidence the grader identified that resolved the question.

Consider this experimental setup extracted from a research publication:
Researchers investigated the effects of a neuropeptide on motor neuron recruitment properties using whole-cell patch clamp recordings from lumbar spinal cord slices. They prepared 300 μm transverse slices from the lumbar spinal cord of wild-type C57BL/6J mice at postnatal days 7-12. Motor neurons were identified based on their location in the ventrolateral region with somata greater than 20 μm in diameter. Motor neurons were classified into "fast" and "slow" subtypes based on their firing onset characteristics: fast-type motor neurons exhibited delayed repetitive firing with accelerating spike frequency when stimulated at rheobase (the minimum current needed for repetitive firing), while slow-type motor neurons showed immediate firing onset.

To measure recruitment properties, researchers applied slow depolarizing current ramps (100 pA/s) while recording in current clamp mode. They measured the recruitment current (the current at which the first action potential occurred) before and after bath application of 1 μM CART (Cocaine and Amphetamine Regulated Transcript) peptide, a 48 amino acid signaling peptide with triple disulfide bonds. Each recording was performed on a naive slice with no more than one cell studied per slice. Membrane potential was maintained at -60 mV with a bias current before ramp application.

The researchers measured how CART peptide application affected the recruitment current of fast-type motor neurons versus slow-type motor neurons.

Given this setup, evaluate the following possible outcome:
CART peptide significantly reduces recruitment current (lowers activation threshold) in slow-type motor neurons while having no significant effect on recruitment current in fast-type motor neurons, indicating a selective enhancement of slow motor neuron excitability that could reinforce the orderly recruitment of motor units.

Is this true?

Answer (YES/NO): NO